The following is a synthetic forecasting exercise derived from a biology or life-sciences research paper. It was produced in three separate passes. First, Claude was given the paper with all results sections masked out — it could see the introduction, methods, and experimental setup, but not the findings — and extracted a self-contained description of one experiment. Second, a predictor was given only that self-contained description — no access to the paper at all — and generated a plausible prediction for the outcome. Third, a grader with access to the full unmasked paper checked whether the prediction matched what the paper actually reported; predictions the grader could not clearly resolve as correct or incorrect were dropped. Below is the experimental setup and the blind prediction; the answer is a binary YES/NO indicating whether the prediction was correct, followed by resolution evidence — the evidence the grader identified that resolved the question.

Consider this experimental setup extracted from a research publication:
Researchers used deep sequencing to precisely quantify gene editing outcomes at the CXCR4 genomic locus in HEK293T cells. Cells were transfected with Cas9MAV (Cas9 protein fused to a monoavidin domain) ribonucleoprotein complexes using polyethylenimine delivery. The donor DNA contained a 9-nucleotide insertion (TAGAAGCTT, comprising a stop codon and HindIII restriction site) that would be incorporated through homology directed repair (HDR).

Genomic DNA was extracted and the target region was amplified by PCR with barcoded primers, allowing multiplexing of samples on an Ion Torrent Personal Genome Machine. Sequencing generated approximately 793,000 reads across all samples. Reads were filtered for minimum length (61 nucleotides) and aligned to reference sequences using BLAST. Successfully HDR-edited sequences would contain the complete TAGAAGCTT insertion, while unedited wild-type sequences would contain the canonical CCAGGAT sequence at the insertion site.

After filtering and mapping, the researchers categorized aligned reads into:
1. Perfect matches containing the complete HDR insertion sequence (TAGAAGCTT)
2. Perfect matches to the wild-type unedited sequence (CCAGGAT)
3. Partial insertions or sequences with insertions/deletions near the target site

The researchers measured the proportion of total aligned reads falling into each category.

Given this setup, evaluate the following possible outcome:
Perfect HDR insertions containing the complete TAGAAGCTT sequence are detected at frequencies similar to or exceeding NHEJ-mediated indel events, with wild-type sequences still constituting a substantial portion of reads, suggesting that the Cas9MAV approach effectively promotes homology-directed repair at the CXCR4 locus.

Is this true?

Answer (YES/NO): NO